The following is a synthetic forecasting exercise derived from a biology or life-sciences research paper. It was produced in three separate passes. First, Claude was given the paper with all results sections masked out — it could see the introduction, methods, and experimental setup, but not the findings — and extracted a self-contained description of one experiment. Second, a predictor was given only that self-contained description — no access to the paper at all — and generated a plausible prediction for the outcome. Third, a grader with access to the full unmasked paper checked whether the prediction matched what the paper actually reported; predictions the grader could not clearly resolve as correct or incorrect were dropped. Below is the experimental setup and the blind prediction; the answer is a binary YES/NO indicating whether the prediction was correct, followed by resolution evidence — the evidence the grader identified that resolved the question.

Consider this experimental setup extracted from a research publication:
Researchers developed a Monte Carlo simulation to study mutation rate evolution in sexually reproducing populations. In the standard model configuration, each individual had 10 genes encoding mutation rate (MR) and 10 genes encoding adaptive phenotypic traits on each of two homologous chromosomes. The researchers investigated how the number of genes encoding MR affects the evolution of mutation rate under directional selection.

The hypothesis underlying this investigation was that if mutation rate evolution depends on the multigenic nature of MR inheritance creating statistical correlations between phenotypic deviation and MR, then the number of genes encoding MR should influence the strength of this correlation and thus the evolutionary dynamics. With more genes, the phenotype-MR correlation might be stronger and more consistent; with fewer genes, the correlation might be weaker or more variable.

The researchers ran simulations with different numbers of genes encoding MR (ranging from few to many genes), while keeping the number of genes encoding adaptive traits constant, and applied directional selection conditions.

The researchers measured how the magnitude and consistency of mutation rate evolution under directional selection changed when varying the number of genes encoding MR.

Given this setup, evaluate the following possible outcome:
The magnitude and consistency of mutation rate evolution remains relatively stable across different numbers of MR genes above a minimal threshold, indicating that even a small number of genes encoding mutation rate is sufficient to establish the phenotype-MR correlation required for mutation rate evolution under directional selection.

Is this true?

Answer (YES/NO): NO